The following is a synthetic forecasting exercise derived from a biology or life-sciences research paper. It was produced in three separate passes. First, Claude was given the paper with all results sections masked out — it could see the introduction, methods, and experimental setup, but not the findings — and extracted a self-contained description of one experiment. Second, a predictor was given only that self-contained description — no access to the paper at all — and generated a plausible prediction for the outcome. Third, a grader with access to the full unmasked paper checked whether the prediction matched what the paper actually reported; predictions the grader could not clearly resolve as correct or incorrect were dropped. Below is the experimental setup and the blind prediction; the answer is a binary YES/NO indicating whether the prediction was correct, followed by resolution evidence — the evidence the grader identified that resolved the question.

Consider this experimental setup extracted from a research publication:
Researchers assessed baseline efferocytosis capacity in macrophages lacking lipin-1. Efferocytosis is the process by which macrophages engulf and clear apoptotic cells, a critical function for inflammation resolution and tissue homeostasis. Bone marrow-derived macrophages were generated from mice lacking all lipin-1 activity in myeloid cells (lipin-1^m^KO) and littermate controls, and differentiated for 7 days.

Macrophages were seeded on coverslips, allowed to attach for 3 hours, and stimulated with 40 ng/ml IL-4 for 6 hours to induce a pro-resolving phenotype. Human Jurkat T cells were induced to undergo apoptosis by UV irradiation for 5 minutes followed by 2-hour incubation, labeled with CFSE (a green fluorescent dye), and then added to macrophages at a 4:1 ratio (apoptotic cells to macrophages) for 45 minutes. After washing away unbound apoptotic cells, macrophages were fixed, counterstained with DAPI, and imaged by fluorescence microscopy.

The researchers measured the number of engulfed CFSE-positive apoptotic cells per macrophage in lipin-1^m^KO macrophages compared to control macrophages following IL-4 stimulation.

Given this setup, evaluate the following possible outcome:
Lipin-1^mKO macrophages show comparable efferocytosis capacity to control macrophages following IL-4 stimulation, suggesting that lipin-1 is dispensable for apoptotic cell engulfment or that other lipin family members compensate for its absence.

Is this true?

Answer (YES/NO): NO